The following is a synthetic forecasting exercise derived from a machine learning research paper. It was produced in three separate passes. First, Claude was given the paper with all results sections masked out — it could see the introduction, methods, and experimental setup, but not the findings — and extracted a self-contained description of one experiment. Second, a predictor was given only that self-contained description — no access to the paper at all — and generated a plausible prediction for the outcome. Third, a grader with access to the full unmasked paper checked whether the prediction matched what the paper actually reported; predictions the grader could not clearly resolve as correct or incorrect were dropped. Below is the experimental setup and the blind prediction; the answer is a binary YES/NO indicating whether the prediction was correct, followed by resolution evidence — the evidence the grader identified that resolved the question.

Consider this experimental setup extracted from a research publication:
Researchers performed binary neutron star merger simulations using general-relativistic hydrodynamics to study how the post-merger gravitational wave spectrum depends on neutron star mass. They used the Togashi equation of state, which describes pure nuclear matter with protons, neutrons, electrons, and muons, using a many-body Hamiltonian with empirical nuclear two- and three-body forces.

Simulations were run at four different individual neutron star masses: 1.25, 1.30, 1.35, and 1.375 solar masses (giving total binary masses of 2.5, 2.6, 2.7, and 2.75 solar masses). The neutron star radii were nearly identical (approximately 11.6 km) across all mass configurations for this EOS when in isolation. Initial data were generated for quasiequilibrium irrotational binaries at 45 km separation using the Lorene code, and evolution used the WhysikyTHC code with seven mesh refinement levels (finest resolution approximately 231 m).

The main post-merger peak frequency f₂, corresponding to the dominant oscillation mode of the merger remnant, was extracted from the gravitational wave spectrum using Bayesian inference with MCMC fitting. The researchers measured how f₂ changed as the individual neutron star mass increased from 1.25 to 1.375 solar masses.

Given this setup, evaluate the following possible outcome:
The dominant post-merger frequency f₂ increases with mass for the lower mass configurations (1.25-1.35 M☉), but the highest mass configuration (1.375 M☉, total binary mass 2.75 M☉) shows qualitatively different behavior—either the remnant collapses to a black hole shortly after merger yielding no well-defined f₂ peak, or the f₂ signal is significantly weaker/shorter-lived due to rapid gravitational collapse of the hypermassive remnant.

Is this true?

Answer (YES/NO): NO